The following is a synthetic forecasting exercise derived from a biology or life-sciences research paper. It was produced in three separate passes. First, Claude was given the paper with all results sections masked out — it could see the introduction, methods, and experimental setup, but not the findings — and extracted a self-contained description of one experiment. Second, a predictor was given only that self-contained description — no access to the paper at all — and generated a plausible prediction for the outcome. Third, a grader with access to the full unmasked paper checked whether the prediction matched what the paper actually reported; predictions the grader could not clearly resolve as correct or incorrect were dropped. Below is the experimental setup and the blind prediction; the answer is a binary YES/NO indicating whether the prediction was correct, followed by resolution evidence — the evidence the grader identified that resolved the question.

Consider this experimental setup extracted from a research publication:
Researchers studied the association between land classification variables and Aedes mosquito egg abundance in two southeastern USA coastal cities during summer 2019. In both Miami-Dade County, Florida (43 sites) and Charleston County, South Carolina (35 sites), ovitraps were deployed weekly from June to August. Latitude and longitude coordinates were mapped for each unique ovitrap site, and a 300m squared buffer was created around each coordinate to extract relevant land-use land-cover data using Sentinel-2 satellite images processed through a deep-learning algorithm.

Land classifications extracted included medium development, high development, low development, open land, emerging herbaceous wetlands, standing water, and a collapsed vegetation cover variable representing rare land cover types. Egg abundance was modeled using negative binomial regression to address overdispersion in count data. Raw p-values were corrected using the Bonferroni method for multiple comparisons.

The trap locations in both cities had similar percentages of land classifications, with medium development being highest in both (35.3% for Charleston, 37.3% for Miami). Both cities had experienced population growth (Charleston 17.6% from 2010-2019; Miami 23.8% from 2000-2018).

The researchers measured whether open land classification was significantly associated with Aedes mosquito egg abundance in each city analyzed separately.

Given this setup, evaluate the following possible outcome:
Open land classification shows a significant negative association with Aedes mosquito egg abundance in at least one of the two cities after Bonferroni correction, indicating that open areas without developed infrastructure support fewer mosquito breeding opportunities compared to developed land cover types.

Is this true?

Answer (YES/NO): NO